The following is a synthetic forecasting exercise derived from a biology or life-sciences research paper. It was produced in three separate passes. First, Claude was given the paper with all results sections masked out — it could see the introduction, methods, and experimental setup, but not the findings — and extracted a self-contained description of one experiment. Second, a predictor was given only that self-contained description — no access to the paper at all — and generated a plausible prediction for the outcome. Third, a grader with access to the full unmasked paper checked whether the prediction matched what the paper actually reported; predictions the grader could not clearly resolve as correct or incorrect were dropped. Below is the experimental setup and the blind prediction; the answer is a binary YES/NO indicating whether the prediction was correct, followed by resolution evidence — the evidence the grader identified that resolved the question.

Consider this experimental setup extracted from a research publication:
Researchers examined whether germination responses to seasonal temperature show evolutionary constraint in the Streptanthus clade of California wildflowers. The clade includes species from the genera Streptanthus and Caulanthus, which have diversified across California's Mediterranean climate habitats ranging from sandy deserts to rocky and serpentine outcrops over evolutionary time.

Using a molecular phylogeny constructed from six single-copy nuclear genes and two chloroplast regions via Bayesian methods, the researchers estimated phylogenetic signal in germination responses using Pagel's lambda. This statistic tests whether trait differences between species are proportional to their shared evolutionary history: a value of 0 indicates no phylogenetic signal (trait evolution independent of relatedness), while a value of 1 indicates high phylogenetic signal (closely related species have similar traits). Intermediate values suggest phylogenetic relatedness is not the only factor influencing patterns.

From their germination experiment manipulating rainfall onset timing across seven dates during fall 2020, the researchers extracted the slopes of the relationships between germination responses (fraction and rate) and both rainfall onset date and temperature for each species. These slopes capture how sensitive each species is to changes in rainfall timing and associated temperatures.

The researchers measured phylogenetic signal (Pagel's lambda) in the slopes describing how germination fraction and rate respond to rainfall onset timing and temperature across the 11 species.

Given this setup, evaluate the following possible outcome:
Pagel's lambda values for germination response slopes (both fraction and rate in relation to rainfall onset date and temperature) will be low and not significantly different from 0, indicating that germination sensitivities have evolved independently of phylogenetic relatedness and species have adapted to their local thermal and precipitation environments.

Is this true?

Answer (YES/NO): NO